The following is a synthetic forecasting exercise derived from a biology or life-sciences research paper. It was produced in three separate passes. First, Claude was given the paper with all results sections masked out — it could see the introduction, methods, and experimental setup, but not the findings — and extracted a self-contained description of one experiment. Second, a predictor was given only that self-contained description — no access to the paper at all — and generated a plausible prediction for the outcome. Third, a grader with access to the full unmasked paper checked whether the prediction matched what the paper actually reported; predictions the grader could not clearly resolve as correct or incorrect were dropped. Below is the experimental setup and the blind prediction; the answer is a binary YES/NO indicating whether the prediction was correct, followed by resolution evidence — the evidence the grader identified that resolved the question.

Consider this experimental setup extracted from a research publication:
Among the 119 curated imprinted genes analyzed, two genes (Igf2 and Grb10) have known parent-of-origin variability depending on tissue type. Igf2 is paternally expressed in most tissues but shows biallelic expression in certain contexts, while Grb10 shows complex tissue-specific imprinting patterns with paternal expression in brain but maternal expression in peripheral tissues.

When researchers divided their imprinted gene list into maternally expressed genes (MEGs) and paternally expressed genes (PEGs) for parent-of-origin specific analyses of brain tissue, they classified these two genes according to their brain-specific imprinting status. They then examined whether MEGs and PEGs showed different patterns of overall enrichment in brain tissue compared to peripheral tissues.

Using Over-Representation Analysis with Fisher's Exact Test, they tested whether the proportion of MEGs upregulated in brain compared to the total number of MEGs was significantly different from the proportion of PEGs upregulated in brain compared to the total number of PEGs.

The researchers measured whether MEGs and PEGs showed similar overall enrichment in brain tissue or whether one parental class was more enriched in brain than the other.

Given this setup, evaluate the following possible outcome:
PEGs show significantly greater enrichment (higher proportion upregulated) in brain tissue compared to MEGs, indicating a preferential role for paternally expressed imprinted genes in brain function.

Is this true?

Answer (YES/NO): YES